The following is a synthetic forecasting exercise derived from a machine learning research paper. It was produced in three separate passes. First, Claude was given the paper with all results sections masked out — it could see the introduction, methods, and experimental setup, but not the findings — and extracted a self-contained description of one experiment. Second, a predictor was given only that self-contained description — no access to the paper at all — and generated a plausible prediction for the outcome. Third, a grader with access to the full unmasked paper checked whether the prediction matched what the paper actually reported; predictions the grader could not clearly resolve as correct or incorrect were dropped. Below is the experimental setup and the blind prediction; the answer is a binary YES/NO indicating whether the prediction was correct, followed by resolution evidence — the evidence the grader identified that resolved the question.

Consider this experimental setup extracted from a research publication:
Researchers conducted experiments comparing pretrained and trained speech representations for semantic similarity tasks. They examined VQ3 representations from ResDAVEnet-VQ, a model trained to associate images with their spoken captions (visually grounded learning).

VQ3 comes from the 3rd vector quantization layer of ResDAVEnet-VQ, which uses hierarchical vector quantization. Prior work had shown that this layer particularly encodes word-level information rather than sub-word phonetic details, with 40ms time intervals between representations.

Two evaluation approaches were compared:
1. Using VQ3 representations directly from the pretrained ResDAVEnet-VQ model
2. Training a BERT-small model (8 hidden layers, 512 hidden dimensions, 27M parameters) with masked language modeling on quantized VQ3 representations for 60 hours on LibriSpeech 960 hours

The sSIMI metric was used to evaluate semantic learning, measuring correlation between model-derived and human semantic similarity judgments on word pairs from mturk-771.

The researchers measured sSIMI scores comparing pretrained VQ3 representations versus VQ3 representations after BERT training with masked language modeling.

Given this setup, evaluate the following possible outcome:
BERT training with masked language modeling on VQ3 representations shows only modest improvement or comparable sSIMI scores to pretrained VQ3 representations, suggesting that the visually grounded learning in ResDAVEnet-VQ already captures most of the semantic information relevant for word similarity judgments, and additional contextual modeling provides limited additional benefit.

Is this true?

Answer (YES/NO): NO